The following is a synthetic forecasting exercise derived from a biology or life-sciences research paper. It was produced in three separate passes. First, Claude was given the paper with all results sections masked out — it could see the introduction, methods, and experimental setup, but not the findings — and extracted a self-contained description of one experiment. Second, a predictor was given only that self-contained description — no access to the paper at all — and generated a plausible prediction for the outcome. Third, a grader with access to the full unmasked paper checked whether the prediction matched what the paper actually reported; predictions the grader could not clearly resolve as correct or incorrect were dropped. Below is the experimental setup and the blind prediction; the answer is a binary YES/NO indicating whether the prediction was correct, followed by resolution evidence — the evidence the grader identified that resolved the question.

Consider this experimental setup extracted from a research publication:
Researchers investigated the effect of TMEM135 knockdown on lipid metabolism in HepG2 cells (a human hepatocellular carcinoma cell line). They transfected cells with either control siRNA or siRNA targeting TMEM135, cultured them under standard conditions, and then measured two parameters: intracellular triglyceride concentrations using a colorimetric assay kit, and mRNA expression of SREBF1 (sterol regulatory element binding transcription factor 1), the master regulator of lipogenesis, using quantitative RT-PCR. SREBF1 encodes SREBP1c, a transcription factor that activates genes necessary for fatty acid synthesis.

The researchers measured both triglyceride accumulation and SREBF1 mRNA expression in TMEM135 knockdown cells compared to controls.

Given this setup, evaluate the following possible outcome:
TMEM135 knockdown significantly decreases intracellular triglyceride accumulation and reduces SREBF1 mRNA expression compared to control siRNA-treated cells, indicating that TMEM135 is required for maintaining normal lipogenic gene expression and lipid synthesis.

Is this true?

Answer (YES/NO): NO